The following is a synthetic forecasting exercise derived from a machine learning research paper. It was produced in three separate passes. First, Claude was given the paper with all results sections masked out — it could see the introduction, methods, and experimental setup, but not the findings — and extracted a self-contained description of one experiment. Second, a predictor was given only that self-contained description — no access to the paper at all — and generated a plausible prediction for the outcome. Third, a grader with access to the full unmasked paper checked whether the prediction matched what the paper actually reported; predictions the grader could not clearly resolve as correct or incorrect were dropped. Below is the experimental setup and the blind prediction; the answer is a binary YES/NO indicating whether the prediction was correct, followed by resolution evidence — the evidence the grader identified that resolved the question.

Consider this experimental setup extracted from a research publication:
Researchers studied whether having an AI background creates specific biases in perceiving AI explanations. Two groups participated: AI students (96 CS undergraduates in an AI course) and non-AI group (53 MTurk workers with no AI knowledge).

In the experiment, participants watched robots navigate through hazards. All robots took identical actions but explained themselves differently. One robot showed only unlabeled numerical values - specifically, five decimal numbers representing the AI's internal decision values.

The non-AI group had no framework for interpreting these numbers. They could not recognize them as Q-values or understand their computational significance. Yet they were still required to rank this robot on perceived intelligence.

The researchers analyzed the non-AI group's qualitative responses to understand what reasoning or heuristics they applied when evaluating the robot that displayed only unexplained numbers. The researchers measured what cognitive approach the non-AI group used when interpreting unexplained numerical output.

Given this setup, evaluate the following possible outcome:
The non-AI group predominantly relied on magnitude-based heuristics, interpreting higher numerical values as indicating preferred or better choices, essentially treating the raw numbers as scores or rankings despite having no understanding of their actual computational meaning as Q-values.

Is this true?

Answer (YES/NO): NO